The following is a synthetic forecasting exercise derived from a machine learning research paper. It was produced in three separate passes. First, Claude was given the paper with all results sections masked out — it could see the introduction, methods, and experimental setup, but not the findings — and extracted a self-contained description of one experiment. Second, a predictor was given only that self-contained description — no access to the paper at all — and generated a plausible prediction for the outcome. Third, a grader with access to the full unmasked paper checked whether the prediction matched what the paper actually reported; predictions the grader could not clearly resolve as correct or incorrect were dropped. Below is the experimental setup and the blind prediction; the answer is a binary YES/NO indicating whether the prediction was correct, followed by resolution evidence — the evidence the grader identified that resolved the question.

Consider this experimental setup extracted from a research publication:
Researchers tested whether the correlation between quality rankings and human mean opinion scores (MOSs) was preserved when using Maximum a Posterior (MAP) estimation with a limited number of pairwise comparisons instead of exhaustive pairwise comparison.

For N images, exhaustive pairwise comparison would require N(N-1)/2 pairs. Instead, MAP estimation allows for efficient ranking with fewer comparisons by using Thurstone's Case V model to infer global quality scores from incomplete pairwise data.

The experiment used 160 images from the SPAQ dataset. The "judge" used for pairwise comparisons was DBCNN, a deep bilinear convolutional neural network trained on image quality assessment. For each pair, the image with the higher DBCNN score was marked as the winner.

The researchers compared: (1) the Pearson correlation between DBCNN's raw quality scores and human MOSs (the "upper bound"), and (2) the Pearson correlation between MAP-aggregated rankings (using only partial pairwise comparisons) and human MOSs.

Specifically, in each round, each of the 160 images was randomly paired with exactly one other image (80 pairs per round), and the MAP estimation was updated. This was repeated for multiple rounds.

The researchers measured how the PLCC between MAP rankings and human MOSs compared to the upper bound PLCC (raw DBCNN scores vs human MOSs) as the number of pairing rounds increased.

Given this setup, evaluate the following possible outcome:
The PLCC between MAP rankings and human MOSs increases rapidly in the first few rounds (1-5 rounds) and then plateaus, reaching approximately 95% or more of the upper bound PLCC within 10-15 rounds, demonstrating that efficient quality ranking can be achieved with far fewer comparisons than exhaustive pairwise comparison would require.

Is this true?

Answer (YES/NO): YES